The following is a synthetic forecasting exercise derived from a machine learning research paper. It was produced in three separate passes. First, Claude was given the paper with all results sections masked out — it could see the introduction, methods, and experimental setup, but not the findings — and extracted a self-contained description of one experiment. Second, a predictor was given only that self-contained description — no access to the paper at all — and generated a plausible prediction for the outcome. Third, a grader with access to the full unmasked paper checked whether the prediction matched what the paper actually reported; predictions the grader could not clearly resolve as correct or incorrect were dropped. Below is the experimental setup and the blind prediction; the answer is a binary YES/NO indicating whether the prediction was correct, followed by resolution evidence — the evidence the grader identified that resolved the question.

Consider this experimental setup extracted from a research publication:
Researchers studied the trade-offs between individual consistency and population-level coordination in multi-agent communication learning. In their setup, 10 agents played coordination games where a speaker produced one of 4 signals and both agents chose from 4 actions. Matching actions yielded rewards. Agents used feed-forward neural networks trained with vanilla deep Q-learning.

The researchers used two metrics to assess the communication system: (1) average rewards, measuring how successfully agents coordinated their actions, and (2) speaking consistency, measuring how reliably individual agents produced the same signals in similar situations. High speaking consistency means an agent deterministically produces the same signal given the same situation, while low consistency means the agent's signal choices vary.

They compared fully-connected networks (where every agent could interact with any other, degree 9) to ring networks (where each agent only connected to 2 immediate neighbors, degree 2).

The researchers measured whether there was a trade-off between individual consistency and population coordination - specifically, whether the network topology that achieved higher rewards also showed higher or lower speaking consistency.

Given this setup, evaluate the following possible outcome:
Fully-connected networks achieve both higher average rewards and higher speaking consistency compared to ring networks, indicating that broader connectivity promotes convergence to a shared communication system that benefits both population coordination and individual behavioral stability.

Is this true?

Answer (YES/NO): NO